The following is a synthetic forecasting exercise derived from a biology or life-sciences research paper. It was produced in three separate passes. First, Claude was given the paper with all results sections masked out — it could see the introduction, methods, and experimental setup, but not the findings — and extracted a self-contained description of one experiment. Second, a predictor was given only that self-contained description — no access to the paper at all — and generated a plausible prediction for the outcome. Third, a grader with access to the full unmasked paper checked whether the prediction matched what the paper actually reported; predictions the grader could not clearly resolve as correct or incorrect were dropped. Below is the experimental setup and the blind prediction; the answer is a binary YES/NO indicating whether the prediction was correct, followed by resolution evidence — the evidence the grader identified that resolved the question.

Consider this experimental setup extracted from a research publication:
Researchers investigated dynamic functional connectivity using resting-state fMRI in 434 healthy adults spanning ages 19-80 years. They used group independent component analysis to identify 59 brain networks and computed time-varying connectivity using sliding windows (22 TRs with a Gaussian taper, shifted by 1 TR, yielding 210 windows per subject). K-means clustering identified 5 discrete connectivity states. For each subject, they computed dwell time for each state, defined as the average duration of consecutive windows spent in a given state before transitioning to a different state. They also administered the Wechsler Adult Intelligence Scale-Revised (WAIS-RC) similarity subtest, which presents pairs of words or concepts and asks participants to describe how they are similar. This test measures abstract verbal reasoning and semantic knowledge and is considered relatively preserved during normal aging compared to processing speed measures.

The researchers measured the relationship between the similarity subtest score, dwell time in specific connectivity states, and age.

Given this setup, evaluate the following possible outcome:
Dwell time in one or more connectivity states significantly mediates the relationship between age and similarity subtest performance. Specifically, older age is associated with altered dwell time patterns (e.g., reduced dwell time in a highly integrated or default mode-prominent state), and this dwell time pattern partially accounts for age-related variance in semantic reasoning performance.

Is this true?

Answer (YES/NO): NO